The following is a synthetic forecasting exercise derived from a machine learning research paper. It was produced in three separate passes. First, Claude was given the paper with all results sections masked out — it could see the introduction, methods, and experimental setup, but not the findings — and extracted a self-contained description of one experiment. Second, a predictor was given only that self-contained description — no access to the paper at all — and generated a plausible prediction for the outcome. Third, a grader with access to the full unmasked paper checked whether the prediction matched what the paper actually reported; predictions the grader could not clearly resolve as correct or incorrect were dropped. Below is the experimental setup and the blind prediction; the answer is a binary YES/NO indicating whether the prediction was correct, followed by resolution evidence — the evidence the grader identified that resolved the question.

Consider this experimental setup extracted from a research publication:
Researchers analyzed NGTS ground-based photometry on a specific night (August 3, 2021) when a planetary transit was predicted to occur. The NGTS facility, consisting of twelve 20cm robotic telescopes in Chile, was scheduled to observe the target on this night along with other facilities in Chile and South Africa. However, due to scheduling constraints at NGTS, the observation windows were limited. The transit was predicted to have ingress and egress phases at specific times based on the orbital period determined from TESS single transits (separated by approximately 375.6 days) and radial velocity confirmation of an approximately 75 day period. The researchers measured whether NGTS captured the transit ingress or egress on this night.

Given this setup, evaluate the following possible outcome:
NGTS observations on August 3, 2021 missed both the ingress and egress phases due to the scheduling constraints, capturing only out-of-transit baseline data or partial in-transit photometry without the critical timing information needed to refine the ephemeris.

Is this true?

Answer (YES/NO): YES